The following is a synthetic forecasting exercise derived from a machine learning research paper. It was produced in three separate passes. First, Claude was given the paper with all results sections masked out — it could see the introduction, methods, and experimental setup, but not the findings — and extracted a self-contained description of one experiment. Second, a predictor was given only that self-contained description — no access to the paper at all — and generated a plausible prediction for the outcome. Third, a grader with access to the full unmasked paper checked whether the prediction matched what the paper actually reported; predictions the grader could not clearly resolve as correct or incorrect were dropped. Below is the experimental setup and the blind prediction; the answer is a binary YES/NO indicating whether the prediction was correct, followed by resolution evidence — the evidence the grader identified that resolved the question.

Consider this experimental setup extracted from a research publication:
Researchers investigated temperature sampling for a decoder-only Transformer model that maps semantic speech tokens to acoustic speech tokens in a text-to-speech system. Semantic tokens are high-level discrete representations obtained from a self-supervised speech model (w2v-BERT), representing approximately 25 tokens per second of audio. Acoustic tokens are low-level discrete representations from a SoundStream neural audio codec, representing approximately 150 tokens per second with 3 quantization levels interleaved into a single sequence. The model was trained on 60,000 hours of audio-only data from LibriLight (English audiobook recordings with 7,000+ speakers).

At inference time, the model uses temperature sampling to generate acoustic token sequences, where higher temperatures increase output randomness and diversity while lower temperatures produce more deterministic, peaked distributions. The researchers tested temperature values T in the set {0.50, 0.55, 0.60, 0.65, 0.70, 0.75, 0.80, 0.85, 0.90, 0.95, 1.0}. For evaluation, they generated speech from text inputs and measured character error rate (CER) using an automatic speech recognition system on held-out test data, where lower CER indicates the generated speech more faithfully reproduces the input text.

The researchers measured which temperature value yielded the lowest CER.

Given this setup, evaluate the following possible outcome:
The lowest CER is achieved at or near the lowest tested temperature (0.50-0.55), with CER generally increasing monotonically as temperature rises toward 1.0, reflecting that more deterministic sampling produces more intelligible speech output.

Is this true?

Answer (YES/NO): NO